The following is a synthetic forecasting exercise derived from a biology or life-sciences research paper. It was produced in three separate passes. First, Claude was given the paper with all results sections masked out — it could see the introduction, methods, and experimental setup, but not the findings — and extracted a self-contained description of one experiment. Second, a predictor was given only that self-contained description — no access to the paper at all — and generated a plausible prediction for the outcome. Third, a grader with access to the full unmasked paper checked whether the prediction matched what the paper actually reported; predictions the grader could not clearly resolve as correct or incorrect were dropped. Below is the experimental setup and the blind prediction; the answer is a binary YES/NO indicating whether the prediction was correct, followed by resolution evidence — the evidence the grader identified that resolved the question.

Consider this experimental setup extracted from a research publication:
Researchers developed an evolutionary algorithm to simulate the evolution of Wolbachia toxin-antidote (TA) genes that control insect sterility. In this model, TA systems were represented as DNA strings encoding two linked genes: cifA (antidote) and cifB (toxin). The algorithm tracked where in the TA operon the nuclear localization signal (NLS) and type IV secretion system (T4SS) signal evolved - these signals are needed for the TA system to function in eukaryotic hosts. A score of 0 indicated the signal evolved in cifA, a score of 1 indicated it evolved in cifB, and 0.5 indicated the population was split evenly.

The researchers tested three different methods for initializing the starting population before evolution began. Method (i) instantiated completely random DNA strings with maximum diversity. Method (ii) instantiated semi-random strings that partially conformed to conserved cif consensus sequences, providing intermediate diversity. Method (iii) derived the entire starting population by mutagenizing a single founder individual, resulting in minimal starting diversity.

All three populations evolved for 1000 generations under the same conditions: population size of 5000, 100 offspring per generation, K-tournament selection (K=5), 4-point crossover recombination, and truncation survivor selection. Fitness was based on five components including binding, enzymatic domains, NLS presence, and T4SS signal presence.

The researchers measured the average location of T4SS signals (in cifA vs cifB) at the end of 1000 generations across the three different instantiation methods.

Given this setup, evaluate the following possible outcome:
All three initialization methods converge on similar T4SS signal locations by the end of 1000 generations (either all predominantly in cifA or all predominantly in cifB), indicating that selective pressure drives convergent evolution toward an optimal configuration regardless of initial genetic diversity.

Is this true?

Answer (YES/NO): NO